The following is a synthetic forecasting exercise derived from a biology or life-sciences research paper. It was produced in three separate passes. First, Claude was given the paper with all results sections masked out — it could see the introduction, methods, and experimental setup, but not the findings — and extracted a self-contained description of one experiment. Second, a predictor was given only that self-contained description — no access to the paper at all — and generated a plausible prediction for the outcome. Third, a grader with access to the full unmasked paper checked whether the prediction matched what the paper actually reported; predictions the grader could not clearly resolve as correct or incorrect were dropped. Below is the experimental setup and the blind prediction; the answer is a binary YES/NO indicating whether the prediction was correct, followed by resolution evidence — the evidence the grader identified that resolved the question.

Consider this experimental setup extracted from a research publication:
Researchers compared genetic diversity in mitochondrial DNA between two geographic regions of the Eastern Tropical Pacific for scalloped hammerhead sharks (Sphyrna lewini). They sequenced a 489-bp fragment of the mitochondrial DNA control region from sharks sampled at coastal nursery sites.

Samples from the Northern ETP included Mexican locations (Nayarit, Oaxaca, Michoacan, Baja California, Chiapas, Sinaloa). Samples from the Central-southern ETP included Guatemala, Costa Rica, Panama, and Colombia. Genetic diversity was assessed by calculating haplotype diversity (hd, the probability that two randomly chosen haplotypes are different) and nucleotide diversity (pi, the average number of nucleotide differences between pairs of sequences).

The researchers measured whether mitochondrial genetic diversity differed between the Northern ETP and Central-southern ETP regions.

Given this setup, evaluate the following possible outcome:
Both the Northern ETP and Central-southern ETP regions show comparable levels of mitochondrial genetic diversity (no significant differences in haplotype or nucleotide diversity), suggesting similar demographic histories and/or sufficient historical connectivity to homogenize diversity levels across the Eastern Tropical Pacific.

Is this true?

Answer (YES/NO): NO